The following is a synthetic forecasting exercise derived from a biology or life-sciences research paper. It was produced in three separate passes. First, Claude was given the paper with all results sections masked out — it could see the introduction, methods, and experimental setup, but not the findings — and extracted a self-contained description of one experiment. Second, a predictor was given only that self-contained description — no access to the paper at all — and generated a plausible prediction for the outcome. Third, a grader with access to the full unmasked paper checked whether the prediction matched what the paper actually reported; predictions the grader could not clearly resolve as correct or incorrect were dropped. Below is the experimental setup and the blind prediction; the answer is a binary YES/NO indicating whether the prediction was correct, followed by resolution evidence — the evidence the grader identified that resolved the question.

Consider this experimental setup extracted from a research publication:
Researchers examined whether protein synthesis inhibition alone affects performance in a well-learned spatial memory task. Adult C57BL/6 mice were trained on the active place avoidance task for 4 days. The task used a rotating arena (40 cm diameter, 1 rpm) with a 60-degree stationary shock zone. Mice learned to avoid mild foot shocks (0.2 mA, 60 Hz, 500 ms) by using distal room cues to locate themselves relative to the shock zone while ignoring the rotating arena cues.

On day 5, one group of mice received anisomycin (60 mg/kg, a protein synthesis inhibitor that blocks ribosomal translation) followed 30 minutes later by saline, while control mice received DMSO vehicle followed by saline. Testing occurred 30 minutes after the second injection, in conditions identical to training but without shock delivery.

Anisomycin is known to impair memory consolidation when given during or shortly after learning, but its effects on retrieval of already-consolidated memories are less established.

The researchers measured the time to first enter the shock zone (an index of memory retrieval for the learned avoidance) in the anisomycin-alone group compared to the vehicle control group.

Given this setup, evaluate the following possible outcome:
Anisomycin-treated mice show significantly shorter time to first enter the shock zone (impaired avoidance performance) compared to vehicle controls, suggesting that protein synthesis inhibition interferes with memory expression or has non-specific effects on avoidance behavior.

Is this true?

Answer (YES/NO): NO